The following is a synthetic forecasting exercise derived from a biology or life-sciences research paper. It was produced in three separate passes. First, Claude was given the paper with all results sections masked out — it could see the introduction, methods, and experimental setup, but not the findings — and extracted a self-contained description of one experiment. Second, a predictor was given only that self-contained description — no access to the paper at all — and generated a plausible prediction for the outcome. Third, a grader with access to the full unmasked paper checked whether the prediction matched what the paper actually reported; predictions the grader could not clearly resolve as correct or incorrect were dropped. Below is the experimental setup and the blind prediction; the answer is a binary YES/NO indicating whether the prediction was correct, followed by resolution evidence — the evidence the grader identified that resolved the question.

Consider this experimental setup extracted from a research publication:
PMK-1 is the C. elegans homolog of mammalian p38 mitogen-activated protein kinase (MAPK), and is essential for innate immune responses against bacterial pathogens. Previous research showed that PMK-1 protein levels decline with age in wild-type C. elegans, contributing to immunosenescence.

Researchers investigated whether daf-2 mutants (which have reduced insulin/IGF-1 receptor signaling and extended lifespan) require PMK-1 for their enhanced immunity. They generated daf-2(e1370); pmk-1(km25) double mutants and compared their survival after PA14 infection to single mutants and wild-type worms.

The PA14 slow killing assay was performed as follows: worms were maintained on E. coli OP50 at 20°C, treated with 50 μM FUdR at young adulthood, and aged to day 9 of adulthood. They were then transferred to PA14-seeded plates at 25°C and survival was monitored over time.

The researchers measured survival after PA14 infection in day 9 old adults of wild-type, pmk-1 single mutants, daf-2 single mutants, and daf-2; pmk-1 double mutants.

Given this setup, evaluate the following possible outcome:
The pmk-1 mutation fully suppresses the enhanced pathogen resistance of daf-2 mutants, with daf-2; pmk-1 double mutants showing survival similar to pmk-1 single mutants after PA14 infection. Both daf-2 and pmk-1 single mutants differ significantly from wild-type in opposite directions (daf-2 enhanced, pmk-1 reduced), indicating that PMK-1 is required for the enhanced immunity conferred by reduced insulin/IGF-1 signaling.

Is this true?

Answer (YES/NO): NO